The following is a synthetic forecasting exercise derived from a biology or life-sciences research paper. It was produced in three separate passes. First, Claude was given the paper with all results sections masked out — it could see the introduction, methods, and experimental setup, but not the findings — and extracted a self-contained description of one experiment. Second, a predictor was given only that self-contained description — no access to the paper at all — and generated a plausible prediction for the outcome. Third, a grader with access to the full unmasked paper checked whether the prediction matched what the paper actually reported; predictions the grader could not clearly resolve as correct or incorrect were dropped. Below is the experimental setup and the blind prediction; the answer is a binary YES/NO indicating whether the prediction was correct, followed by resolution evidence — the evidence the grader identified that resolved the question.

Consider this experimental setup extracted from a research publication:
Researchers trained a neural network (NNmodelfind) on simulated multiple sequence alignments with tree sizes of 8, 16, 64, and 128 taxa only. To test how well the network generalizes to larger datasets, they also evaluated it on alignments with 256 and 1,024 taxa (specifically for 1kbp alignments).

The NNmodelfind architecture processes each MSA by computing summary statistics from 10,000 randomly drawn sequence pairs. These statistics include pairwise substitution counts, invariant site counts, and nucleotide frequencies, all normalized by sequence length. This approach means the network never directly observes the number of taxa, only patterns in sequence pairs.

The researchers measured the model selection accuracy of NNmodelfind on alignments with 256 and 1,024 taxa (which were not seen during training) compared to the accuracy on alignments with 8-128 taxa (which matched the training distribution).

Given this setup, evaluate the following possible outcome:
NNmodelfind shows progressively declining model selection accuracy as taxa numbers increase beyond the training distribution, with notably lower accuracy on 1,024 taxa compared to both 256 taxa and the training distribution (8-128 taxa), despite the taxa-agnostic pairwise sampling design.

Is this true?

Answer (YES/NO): NO